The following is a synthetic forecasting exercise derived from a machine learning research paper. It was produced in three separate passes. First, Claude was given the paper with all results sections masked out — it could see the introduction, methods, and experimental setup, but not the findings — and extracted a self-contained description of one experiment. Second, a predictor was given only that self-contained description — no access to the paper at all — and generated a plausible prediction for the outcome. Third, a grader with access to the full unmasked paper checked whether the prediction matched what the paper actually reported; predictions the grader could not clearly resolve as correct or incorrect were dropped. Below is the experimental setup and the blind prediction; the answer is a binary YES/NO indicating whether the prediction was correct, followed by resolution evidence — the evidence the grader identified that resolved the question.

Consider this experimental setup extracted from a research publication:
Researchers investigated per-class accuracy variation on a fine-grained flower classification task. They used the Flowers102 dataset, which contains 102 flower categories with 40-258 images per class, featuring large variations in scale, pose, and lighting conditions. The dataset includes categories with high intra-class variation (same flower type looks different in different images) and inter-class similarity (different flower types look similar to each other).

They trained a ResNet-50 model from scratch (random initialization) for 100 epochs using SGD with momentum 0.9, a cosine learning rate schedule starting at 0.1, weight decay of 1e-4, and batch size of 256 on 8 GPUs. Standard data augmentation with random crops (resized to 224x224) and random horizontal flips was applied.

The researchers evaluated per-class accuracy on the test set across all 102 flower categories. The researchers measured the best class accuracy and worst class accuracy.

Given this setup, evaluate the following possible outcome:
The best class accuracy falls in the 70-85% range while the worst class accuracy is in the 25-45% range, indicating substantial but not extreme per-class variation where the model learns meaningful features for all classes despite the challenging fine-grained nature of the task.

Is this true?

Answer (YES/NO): NO